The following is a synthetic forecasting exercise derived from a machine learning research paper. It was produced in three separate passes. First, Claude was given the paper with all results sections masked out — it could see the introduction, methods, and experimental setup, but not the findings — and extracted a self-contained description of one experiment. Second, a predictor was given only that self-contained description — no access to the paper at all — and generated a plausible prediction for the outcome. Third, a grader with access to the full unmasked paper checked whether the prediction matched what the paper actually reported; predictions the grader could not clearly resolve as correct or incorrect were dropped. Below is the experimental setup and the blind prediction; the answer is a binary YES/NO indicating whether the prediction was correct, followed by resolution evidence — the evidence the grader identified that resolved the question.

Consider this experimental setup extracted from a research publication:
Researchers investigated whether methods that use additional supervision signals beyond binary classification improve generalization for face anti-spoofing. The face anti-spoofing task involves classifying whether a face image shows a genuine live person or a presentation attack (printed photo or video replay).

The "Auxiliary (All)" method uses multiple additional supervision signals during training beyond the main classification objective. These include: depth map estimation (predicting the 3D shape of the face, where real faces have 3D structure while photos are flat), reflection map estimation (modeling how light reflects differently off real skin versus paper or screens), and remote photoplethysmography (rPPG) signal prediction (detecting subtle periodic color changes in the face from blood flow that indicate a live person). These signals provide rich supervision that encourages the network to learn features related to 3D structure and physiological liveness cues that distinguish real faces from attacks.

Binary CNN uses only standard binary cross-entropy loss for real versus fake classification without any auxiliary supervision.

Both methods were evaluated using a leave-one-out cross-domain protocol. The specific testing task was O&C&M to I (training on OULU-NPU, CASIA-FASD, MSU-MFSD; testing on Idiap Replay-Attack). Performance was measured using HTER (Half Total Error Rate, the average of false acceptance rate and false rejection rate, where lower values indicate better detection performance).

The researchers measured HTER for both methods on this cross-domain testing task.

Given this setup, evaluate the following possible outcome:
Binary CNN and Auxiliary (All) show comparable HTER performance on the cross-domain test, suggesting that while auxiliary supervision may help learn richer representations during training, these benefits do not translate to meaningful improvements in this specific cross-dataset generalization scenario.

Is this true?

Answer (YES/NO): NO